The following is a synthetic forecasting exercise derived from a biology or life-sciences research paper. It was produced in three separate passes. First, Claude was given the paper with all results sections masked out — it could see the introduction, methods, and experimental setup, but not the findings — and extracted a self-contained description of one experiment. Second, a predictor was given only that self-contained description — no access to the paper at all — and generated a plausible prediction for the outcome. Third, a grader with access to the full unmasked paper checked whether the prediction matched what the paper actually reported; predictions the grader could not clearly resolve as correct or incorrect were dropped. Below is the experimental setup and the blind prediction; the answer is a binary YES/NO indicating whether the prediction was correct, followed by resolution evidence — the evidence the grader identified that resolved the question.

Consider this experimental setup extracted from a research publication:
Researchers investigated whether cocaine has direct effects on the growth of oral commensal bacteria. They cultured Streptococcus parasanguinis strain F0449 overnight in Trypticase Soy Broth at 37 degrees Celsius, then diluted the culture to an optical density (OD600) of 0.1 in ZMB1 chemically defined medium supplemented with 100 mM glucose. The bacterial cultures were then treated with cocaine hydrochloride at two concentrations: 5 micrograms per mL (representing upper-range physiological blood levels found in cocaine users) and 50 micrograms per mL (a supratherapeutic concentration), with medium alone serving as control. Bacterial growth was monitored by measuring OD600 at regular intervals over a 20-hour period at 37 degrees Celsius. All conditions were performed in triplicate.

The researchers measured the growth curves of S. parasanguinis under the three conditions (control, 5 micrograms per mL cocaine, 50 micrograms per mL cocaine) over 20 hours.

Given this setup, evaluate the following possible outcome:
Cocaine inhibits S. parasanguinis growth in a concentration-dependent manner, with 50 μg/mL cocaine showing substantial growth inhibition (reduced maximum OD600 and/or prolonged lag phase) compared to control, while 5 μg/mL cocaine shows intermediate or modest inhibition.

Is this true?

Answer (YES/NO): NO